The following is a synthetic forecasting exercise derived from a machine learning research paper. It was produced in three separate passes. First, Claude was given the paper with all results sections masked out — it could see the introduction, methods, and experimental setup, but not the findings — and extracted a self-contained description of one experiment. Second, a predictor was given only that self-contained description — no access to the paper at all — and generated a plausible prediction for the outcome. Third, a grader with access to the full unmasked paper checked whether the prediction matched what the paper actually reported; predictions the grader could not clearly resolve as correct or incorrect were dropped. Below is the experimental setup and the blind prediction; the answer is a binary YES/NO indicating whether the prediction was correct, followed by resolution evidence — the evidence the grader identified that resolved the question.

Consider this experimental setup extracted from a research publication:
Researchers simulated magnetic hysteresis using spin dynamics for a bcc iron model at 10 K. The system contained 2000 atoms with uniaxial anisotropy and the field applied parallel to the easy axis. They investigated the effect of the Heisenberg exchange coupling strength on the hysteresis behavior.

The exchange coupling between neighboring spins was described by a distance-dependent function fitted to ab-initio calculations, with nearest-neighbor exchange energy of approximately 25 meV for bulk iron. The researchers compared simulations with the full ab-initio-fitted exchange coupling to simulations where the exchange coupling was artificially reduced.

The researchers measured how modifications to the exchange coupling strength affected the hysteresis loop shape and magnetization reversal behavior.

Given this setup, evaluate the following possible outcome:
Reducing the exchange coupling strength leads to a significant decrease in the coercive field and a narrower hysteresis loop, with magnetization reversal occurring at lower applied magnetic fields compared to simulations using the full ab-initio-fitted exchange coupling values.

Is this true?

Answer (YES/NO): NO